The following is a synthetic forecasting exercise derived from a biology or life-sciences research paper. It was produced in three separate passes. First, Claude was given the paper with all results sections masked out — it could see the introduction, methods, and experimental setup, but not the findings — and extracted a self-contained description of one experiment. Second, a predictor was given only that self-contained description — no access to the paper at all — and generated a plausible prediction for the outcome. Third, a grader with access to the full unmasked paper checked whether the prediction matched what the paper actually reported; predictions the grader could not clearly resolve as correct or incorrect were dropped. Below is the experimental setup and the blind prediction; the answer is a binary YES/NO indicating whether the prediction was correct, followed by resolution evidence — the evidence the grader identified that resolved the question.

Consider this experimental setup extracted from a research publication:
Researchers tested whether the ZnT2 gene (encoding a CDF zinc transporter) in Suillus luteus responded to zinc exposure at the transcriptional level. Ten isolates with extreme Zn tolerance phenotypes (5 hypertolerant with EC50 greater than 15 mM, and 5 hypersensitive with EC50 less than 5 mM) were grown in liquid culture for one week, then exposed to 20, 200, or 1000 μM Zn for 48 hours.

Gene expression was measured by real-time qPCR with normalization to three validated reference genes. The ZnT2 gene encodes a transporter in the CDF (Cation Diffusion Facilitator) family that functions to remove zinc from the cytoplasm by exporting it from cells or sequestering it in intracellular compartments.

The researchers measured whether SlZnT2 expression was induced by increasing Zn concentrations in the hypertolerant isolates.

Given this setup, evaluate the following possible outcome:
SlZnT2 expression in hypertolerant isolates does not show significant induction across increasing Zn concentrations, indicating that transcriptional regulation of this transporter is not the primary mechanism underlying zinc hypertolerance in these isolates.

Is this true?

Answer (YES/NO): NO